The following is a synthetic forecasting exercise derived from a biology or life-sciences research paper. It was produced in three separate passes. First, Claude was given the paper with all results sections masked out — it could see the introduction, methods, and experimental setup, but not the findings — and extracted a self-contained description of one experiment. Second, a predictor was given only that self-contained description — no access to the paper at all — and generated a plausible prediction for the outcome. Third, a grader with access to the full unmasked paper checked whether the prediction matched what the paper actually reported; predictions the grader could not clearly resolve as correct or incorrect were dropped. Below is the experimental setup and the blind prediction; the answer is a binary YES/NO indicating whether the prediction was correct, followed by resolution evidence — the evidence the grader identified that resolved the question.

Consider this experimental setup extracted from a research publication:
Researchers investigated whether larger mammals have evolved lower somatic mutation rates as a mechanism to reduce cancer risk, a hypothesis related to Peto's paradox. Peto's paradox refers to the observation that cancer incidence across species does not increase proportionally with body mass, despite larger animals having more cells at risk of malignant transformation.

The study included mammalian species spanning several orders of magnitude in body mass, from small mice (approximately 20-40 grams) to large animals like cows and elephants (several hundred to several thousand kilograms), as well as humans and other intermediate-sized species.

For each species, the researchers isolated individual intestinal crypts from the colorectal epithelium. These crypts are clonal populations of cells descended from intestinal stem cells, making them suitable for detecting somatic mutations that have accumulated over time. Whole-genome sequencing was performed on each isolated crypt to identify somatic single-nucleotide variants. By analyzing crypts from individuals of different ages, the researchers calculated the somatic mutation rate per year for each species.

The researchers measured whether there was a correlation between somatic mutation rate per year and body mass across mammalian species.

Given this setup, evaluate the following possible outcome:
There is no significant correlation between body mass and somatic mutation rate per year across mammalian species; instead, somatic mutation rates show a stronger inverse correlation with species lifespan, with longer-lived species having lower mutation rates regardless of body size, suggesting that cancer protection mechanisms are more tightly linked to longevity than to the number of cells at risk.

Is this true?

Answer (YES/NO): NO